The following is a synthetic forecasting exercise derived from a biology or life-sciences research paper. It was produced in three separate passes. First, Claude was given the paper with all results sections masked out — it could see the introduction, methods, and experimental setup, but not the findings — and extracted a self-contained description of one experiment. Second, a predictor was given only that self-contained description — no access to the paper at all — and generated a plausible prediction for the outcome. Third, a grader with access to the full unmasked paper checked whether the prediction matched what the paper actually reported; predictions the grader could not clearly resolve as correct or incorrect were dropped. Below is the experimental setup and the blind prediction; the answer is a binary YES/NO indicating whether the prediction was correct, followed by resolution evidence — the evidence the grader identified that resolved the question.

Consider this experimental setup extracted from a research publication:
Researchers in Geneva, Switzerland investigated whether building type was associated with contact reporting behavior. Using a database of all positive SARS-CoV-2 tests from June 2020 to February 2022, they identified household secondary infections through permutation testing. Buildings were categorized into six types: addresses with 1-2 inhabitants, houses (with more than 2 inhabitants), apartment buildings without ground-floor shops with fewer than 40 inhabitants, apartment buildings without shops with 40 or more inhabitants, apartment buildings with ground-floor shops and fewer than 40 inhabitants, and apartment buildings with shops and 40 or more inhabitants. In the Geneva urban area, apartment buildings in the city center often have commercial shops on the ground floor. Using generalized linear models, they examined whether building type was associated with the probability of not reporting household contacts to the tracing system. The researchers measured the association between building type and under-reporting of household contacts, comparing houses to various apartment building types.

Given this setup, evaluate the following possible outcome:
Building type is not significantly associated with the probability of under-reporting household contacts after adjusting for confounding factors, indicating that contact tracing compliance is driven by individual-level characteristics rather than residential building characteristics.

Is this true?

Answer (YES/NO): NO